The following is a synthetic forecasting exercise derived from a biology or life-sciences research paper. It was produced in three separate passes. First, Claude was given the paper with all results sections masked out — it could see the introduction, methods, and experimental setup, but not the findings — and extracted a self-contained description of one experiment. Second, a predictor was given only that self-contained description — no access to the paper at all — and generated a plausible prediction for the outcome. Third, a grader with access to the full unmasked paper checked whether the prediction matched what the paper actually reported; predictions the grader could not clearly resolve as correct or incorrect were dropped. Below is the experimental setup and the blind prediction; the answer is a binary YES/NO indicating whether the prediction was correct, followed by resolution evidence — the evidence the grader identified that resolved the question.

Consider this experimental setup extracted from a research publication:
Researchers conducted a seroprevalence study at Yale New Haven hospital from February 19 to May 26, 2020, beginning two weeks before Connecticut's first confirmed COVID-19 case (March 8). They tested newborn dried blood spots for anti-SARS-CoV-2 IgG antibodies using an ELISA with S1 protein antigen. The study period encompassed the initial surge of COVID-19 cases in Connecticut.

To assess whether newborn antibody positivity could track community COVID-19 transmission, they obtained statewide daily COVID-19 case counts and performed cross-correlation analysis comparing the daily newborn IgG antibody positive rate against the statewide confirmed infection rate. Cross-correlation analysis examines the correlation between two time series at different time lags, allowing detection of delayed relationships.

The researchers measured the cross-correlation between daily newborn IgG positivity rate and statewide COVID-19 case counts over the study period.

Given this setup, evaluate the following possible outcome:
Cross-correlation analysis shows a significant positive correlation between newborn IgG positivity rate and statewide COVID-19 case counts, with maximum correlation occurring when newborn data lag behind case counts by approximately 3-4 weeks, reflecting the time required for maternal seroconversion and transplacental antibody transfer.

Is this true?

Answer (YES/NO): NO